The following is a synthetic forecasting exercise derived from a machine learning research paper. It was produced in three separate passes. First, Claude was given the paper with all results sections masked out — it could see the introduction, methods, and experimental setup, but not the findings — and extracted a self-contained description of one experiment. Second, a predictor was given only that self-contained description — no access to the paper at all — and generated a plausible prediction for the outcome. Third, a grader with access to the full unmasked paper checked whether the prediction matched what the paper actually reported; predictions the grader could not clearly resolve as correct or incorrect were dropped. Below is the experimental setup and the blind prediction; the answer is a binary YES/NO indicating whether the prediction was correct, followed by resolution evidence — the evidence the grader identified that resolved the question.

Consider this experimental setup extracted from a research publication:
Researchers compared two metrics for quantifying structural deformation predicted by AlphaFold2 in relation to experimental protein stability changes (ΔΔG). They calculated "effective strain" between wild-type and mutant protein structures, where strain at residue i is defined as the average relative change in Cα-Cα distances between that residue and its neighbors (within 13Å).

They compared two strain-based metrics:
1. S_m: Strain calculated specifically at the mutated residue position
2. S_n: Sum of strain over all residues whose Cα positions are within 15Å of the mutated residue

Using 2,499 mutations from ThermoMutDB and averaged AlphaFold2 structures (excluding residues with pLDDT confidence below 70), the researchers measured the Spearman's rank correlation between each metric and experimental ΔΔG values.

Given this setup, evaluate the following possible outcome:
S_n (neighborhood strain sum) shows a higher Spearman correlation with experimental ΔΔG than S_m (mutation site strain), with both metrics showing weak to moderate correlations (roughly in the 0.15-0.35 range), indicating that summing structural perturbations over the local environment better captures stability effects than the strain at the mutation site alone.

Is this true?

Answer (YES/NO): NO